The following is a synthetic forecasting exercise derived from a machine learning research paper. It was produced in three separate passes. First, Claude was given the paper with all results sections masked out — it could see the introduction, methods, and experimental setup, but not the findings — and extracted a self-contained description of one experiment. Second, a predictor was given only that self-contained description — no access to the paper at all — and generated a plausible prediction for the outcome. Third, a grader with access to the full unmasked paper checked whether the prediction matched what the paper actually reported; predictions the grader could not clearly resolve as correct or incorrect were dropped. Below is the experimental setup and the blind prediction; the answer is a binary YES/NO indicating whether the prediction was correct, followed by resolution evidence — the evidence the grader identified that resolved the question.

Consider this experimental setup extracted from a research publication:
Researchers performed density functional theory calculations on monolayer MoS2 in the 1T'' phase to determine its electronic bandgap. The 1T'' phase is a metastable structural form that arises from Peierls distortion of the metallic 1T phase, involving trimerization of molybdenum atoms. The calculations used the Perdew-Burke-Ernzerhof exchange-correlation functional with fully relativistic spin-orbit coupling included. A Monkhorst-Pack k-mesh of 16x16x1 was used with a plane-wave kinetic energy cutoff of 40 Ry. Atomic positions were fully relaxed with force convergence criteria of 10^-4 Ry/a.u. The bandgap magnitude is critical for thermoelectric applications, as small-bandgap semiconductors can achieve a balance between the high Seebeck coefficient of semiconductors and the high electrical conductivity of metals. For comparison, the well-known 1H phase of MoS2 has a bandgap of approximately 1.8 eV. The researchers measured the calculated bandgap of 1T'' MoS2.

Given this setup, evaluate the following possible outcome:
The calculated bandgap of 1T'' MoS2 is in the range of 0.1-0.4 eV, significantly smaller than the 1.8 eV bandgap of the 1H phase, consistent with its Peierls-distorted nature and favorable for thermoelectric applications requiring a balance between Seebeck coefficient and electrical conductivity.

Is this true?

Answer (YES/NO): YES